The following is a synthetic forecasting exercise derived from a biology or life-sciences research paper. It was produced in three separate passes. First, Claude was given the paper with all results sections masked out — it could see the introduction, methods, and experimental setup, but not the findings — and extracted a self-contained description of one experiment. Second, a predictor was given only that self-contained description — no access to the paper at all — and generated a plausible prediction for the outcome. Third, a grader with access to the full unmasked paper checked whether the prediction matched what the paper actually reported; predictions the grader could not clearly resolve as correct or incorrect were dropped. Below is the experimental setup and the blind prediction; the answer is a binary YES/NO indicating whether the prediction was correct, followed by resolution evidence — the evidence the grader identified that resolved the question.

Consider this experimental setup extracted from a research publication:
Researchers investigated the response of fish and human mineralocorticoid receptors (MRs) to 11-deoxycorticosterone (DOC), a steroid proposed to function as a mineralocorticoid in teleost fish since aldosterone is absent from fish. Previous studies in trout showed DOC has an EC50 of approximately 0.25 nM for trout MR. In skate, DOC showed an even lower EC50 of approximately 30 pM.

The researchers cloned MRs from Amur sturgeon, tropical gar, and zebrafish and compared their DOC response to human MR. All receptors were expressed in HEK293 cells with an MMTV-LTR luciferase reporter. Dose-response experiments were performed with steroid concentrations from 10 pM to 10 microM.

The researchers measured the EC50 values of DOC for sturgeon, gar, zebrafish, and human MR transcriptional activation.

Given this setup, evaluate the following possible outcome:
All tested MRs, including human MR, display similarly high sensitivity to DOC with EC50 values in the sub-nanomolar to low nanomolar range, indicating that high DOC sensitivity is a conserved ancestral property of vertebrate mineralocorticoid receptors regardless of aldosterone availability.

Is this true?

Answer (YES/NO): NO